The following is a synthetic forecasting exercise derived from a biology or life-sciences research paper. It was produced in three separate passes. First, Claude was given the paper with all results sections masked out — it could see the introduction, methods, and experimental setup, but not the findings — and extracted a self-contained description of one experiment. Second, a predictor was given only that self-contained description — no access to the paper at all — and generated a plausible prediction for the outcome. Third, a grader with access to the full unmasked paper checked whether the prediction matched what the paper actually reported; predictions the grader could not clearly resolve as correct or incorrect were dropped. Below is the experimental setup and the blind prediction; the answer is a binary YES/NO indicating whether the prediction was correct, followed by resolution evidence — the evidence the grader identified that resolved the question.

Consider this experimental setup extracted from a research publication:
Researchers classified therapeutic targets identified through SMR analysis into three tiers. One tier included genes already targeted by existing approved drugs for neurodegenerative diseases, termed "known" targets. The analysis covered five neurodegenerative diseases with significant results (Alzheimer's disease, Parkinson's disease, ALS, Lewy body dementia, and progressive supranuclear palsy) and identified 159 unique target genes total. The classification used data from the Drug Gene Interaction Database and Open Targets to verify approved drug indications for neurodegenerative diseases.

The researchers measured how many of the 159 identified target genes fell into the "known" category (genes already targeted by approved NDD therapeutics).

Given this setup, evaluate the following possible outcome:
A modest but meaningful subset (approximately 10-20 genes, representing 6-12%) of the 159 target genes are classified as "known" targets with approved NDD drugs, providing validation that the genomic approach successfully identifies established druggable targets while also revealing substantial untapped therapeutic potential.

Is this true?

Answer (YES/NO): NO